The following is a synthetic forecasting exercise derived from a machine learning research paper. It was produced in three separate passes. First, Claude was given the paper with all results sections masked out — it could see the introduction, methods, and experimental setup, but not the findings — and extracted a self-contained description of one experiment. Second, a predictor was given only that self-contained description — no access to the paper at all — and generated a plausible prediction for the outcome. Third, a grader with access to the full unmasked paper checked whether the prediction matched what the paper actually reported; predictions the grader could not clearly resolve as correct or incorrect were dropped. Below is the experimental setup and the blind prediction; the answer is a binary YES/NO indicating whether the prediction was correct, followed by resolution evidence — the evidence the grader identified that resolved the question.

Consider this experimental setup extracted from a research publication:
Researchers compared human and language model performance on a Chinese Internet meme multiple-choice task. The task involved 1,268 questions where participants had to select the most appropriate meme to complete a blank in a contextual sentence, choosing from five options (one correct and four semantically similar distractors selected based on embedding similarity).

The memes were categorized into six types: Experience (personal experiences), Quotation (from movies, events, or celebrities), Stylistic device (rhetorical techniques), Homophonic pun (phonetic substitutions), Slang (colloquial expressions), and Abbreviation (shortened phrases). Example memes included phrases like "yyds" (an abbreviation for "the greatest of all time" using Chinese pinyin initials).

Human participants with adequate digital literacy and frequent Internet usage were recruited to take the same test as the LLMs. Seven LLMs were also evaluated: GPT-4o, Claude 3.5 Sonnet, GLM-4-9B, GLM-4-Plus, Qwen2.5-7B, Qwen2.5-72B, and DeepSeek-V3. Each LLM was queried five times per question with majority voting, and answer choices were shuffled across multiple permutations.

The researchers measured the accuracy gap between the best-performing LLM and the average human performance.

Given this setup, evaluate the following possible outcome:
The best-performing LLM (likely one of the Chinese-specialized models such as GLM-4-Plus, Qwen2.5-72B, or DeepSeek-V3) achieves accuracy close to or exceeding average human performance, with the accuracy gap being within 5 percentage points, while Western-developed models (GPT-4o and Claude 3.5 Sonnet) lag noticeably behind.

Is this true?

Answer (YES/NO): NO